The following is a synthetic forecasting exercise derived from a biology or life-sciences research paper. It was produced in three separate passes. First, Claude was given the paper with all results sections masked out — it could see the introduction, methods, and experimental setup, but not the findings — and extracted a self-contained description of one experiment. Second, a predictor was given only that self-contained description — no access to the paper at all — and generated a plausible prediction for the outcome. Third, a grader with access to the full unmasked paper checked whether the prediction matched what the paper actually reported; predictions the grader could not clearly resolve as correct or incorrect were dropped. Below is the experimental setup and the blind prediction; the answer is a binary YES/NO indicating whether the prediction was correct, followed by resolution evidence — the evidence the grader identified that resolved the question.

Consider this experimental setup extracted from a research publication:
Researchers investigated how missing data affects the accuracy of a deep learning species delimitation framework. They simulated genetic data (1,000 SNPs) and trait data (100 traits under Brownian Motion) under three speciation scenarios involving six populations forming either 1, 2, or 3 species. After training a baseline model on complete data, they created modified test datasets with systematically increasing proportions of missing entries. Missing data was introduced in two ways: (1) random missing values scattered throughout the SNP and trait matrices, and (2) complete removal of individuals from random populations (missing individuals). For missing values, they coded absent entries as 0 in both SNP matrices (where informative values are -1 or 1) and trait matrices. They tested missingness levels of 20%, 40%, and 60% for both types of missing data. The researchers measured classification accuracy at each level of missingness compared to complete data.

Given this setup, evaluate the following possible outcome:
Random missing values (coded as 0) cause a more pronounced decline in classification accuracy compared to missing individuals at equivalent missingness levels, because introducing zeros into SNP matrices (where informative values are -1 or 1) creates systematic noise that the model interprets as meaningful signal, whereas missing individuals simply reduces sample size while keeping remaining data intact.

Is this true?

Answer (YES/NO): NO